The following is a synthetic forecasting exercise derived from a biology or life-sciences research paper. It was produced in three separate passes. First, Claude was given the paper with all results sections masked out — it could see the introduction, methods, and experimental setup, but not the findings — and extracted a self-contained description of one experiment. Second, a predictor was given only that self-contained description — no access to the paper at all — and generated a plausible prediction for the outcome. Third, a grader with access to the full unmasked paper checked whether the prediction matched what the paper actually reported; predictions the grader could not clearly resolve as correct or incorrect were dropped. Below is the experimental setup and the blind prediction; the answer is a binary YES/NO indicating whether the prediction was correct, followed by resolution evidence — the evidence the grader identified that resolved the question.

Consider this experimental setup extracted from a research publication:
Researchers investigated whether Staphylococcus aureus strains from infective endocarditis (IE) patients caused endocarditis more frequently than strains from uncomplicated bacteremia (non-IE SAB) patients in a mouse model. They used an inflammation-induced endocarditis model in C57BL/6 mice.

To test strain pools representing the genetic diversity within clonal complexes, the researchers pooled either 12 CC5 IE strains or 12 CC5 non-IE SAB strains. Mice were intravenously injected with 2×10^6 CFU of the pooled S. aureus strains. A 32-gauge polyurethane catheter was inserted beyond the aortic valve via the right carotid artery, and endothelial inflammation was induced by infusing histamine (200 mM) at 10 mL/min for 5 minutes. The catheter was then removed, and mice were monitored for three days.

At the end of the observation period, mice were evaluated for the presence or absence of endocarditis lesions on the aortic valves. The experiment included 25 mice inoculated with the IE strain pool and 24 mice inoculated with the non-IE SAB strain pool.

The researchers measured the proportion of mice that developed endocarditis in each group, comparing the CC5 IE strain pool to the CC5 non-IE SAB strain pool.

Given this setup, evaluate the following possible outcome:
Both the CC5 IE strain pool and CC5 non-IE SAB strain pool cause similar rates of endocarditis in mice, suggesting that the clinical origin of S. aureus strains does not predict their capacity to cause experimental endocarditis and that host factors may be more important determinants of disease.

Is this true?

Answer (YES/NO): YES